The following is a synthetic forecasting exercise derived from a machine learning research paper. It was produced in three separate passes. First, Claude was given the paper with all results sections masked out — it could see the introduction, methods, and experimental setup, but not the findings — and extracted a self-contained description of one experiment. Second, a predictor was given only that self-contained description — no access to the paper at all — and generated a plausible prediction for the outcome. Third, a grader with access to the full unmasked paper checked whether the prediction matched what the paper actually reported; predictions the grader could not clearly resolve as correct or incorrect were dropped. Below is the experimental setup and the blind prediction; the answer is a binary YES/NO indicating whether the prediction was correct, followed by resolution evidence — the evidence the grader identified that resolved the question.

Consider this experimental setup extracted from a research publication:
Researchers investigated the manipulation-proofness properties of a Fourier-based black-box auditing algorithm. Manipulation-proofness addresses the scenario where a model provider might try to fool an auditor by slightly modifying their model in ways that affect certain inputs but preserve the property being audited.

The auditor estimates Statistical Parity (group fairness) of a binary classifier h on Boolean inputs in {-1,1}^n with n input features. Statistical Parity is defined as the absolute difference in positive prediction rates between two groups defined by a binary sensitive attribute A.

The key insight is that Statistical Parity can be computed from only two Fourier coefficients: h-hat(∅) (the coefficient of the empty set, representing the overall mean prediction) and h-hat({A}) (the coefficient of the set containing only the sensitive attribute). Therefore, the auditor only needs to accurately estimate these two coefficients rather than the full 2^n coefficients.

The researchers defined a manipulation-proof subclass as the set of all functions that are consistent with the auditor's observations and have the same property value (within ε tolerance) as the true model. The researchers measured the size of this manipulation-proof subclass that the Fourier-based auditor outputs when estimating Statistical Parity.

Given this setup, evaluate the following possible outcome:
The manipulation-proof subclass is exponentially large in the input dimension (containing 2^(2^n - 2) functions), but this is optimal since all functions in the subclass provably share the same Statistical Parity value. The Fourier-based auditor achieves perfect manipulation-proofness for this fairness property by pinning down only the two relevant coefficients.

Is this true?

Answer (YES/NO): NO